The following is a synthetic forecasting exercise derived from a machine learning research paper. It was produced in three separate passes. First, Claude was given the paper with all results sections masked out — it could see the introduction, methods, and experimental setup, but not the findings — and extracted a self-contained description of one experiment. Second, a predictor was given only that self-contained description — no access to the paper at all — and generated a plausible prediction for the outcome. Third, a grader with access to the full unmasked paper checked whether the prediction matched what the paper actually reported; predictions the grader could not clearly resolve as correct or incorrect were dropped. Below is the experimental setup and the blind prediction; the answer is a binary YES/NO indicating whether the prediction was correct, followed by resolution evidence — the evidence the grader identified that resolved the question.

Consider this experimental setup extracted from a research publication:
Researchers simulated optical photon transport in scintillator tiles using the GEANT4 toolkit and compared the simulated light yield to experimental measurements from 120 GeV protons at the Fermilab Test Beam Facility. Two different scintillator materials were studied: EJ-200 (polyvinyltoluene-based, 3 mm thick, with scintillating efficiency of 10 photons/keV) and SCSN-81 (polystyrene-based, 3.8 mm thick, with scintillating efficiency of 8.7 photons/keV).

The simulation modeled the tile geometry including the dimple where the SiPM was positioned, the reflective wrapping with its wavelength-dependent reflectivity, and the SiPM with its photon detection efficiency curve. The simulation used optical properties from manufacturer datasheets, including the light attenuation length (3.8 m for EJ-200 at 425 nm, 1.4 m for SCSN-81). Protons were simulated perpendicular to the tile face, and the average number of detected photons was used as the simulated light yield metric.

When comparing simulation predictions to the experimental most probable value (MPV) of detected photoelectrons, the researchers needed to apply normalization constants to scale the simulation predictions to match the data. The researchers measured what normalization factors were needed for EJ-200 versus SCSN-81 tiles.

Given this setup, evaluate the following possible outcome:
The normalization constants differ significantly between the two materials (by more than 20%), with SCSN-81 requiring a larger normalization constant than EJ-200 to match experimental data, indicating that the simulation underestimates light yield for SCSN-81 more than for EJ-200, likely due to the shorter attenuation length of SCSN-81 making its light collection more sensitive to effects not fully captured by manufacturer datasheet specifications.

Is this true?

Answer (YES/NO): NO